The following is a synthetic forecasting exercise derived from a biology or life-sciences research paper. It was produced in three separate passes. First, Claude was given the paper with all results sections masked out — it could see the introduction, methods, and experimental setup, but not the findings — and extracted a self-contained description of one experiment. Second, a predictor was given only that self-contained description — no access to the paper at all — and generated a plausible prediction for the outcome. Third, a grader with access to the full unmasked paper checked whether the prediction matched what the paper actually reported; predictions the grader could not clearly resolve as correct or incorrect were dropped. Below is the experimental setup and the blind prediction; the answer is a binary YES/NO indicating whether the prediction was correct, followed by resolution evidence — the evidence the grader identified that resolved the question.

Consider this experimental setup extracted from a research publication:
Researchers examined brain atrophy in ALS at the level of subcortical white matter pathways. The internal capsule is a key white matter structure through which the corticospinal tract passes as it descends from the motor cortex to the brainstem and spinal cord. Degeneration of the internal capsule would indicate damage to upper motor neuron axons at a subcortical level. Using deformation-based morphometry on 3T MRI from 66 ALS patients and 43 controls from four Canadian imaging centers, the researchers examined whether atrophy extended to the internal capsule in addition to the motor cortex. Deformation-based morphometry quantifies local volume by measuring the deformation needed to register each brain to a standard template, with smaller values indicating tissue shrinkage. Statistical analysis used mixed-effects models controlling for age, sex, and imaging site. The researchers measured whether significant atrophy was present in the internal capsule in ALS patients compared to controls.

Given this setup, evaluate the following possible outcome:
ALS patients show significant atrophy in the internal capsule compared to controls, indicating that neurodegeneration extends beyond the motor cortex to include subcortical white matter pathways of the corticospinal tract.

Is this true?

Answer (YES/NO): YES